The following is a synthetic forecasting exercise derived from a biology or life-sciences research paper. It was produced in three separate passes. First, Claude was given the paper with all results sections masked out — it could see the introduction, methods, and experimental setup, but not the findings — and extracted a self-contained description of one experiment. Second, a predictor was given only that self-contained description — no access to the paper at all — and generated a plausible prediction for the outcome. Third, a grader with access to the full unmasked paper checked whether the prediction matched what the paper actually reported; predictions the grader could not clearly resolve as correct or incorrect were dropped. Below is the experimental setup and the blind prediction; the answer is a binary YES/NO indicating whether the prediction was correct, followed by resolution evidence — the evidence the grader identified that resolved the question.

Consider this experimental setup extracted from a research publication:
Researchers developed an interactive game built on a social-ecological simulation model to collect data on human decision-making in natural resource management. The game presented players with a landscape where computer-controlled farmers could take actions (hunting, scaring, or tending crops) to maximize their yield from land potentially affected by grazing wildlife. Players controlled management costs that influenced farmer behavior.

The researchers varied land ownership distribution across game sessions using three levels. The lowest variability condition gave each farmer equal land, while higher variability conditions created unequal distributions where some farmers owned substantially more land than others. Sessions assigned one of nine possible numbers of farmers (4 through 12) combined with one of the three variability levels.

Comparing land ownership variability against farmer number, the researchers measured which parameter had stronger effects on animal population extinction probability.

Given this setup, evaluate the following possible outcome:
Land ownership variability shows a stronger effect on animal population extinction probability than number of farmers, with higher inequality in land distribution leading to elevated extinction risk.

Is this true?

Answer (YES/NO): NO